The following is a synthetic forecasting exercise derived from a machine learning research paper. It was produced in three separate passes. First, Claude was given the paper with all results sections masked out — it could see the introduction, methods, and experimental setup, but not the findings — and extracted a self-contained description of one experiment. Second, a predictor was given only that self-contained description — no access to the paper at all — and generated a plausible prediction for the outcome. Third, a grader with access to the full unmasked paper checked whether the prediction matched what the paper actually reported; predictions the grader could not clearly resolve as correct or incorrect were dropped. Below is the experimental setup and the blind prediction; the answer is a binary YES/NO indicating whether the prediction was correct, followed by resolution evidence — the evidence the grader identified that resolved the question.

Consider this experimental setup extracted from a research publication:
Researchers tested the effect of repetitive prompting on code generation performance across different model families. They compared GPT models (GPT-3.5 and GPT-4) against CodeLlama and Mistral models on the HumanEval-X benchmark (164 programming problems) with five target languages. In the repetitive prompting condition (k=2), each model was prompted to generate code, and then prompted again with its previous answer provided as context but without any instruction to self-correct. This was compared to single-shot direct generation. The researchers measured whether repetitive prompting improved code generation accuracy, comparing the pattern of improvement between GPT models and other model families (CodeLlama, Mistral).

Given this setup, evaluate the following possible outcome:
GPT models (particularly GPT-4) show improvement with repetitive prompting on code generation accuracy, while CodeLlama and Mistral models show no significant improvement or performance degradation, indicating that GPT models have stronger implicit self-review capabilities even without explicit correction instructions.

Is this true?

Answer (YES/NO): NO